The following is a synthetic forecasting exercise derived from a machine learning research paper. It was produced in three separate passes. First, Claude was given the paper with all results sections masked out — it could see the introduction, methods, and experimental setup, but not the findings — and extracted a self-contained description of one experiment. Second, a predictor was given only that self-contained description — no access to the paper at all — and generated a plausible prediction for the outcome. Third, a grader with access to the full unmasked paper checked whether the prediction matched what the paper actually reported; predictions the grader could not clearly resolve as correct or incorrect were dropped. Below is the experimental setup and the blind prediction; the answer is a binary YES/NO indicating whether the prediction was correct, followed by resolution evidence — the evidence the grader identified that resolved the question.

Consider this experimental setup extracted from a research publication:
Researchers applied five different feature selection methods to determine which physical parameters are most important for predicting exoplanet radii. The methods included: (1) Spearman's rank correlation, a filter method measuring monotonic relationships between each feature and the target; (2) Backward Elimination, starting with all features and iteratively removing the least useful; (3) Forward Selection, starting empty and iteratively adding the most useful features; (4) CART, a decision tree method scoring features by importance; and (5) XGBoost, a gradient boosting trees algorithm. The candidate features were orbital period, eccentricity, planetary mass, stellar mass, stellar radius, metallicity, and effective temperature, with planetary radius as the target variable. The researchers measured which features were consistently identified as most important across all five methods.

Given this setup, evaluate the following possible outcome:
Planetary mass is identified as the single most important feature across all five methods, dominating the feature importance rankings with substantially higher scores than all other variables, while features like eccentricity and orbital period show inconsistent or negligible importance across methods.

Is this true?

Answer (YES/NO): NO